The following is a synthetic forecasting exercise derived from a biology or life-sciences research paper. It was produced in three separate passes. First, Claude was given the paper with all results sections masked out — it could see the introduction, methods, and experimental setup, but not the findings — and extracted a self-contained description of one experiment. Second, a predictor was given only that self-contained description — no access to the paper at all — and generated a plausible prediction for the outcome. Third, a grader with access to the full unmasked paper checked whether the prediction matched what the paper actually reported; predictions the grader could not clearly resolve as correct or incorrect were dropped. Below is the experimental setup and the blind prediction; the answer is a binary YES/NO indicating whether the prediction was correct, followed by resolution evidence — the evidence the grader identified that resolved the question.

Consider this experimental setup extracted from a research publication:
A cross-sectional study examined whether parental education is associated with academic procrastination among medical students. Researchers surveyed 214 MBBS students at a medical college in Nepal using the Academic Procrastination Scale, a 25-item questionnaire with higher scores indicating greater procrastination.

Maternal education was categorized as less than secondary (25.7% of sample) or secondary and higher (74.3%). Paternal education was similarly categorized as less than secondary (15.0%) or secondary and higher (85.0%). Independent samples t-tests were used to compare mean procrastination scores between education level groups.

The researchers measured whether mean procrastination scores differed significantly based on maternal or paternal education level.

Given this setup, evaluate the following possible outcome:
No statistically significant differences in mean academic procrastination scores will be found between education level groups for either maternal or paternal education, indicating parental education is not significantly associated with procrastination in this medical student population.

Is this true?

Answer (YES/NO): YES